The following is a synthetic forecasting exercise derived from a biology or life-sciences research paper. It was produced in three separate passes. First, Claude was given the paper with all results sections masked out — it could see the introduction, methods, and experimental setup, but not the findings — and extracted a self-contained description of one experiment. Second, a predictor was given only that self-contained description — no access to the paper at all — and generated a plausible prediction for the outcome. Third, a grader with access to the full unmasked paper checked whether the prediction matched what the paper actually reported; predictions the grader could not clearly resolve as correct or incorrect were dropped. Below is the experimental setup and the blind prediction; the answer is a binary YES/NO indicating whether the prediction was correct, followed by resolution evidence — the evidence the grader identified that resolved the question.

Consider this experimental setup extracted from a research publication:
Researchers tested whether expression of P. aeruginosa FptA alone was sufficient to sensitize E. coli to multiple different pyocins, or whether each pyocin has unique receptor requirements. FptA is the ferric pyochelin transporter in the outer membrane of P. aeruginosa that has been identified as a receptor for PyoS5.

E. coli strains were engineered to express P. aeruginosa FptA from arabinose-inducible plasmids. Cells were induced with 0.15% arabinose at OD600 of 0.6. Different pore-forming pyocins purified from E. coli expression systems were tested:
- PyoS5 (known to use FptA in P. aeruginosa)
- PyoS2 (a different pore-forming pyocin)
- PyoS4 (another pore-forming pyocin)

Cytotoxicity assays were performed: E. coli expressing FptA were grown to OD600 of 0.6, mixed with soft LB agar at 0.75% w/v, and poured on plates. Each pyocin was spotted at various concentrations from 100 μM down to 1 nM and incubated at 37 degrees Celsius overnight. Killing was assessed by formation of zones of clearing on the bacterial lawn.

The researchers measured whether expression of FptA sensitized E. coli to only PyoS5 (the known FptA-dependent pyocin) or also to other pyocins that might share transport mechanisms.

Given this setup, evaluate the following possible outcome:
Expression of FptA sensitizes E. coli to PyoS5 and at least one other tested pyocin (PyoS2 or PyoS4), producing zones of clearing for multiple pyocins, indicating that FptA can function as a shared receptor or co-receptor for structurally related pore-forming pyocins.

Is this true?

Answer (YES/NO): NO